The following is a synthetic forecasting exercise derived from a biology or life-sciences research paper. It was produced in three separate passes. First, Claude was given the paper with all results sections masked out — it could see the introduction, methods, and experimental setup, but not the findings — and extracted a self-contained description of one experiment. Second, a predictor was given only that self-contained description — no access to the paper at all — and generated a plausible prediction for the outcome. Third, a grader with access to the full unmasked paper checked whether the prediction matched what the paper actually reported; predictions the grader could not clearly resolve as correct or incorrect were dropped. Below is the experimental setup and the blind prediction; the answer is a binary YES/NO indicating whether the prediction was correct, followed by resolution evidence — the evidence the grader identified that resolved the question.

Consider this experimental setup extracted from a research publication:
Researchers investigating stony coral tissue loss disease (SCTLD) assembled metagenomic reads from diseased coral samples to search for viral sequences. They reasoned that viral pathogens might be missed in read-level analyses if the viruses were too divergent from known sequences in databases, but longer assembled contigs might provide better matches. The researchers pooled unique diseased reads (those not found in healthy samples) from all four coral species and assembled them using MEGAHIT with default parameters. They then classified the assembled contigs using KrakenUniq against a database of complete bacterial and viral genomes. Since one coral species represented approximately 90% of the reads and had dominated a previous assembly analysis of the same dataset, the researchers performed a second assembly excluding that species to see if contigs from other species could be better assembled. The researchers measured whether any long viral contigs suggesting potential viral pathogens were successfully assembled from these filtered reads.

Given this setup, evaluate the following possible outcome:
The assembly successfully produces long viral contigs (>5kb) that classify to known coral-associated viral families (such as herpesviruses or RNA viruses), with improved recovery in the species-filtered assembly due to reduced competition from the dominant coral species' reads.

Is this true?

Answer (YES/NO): NO